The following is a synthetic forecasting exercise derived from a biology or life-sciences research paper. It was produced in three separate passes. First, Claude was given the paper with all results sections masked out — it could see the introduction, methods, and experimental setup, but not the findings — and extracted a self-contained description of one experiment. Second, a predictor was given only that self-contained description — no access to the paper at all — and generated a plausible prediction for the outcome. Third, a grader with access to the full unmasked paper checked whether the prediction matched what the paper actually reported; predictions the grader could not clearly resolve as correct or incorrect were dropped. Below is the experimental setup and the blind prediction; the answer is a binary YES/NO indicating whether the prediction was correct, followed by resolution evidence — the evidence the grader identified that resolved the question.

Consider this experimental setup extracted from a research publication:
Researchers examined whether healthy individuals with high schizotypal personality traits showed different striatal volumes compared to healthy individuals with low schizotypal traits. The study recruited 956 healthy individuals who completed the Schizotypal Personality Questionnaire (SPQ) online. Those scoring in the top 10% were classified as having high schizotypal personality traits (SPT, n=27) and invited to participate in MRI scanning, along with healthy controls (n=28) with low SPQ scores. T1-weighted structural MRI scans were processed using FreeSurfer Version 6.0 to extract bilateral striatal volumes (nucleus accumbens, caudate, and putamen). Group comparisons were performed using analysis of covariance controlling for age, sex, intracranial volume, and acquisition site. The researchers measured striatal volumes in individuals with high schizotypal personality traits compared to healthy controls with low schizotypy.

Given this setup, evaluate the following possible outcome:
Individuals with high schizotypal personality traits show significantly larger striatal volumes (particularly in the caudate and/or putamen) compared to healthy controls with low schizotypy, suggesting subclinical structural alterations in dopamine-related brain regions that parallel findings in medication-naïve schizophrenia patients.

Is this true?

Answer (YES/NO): NO